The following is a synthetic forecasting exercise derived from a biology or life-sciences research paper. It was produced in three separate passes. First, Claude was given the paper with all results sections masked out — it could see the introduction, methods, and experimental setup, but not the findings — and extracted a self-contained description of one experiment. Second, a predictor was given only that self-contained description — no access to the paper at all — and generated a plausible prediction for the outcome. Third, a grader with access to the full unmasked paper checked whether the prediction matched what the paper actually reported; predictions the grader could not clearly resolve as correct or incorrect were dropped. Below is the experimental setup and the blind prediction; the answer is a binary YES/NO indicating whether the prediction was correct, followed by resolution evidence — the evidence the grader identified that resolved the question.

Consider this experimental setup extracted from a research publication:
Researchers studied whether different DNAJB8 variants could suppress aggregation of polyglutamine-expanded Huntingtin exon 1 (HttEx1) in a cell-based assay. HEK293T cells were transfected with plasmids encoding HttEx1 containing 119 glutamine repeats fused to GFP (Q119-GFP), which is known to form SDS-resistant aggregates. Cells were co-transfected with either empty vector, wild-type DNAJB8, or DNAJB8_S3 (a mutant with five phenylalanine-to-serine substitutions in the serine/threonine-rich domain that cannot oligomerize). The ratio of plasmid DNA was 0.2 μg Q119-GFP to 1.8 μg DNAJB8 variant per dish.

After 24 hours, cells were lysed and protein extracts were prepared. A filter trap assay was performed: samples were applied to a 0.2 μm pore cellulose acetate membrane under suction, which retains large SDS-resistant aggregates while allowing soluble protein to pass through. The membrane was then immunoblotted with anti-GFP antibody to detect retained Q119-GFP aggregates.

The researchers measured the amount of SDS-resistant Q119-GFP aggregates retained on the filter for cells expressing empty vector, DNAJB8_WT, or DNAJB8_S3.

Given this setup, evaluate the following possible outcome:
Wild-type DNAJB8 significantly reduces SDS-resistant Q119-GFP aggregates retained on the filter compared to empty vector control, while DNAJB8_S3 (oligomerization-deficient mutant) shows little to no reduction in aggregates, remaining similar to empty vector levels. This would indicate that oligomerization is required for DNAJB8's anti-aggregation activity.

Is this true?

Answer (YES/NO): NO